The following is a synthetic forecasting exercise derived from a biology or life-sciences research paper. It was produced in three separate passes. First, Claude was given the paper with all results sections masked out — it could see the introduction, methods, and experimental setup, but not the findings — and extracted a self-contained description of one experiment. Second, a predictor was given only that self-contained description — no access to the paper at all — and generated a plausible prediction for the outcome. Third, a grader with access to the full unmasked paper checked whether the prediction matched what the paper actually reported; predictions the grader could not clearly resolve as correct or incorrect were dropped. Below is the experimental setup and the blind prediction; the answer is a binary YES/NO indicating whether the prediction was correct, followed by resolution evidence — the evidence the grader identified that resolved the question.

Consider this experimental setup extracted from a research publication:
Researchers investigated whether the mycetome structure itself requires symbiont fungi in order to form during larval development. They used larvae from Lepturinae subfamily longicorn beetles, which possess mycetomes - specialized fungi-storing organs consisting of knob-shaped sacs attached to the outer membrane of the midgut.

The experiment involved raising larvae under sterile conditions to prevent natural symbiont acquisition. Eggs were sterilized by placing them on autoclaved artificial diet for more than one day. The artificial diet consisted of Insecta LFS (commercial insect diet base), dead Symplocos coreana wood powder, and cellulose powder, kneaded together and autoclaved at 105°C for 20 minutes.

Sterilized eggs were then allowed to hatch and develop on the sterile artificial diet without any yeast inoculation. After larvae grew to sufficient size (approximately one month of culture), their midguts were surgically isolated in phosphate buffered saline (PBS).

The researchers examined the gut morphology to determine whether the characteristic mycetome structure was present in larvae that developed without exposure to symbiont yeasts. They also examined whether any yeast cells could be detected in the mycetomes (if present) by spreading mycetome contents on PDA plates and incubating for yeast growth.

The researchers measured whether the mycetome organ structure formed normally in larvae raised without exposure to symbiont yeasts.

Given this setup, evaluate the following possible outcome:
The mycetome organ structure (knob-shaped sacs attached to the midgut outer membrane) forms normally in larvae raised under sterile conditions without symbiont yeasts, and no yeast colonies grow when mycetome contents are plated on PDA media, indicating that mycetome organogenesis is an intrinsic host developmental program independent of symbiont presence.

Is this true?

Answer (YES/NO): YES